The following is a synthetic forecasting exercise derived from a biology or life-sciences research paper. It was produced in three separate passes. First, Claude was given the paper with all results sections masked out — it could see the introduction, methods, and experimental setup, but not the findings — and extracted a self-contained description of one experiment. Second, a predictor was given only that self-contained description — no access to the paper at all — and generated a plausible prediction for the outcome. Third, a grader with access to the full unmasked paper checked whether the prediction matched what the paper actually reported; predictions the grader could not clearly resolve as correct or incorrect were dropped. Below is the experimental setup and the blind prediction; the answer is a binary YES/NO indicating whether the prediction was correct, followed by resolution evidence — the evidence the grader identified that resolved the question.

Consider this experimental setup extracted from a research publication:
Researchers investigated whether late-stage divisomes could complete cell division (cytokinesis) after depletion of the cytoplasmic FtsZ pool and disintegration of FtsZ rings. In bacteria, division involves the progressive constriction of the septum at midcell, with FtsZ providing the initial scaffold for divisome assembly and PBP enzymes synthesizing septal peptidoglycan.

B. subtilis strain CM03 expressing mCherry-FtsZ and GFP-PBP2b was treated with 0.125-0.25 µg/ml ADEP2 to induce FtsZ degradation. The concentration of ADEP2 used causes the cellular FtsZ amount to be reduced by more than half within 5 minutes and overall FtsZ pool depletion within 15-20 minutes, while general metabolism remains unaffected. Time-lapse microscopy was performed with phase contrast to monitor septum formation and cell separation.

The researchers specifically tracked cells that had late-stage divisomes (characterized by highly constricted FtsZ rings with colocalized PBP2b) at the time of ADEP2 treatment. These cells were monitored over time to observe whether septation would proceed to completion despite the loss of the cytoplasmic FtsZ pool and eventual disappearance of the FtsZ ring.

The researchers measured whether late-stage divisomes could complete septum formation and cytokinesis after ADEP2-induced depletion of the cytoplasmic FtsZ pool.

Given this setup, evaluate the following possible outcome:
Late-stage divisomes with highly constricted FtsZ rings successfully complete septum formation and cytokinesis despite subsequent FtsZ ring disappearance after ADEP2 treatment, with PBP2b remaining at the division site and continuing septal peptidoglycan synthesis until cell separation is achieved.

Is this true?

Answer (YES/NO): YES